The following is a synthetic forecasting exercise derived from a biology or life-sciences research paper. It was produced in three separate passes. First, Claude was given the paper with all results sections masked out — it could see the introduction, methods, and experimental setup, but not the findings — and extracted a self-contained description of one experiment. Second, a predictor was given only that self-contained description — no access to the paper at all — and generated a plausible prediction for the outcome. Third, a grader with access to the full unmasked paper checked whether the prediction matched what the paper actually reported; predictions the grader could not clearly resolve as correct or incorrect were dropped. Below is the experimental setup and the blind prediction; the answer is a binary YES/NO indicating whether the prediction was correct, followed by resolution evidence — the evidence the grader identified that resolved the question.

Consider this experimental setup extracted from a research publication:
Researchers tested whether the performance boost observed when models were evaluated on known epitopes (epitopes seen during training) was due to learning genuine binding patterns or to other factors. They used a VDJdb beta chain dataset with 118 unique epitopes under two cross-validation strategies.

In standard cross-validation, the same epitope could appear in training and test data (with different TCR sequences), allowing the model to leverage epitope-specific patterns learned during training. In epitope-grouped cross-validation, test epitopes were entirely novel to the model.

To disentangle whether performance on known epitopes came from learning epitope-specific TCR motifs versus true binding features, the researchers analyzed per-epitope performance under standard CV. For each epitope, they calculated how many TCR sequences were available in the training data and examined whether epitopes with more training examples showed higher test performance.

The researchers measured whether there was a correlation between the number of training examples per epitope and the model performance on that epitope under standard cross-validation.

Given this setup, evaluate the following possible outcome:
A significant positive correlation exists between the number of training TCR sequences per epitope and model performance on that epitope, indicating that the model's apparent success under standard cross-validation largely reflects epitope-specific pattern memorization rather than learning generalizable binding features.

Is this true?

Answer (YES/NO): NO